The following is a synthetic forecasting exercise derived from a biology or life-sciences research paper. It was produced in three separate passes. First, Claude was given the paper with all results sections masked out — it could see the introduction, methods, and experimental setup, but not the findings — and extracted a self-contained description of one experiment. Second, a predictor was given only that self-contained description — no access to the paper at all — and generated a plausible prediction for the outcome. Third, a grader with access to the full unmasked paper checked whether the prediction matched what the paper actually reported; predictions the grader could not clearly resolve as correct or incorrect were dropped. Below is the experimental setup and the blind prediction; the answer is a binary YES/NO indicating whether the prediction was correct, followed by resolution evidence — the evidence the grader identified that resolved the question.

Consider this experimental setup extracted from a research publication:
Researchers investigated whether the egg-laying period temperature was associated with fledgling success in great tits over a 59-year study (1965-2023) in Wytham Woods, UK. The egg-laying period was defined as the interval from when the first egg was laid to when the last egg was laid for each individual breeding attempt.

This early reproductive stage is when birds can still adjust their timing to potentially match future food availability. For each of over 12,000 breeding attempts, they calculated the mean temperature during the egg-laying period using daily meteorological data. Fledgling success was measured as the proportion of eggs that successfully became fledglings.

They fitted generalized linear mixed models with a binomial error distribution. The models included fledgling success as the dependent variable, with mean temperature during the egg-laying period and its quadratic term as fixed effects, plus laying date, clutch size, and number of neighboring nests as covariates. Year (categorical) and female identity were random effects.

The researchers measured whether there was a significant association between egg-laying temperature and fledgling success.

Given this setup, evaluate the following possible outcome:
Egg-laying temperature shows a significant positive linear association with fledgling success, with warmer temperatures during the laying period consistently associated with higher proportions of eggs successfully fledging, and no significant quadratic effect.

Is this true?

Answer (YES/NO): NO